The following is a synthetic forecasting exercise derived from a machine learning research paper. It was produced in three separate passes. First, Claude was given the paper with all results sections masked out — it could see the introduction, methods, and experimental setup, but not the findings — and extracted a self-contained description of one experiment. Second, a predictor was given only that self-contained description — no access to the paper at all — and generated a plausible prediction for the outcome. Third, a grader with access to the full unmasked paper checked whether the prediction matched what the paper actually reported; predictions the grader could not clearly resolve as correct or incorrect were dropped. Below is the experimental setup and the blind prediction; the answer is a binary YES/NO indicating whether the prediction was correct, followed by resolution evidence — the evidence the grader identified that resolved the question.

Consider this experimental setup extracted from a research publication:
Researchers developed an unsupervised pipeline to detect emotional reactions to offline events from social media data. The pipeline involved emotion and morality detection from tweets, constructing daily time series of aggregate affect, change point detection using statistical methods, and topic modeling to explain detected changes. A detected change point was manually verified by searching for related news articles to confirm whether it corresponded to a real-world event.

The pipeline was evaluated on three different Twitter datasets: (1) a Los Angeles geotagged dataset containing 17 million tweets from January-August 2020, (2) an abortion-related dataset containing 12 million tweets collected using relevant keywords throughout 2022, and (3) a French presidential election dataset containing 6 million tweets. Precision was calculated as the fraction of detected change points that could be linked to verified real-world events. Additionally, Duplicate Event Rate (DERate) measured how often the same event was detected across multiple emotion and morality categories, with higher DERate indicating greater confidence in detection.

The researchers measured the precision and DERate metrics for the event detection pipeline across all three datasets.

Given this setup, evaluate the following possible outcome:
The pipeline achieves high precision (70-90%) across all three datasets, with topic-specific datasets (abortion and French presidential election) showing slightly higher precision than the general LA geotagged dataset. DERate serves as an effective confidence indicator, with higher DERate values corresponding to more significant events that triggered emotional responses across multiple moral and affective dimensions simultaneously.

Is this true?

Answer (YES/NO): NO